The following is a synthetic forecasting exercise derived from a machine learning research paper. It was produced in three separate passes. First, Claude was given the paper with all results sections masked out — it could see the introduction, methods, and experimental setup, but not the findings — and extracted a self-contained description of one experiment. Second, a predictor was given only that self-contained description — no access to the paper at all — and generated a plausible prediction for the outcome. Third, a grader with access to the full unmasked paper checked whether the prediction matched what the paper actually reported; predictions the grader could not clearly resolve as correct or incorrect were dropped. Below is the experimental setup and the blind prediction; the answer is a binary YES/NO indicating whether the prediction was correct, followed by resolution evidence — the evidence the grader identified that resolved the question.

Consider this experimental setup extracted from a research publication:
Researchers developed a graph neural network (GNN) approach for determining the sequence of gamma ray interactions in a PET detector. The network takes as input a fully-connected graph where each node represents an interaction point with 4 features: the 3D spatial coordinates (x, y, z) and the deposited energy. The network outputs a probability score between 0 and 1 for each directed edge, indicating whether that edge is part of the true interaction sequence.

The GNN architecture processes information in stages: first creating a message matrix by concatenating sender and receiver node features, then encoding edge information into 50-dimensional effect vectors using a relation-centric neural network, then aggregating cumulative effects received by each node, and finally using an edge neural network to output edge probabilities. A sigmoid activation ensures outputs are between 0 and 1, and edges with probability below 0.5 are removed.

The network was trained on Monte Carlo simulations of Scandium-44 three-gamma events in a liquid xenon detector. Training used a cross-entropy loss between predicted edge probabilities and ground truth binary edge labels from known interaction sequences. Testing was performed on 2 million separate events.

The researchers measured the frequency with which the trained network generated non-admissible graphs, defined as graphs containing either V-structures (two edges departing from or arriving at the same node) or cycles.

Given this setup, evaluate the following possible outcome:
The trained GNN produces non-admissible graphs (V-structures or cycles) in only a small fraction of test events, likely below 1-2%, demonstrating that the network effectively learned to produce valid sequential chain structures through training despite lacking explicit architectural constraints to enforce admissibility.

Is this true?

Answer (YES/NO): NO